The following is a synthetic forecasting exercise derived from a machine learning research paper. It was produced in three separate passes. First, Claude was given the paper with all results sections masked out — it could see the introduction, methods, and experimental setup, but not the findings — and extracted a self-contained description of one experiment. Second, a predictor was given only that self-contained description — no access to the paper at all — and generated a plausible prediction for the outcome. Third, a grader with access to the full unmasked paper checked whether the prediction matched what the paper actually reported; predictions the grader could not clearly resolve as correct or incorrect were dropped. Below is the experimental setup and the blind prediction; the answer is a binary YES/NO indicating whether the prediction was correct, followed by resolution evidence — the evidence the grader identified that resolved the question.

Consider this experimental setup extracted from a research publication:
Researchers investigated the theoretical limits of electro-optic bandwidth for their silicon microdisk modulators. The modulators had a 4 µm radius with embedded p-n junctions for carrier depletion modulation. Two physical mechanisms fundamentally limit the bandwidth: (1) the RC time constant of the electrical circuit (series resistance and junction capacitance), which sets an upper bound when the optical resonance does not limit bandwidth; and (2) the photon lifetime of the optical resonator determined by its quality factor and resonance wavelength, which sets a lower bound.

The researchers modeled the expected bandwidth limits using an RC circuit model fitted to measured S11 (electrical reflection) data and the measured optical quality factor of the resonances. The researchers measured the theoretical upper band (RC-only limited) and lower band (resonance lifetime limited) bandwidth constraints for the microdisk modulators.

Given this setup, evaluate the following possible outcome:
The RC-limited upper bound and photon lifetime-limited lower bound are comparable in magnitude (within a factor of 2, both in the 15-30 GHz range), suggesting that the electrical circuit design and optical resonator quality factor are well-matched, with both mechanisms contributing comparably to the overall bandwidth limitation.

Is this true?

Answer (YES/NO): NO